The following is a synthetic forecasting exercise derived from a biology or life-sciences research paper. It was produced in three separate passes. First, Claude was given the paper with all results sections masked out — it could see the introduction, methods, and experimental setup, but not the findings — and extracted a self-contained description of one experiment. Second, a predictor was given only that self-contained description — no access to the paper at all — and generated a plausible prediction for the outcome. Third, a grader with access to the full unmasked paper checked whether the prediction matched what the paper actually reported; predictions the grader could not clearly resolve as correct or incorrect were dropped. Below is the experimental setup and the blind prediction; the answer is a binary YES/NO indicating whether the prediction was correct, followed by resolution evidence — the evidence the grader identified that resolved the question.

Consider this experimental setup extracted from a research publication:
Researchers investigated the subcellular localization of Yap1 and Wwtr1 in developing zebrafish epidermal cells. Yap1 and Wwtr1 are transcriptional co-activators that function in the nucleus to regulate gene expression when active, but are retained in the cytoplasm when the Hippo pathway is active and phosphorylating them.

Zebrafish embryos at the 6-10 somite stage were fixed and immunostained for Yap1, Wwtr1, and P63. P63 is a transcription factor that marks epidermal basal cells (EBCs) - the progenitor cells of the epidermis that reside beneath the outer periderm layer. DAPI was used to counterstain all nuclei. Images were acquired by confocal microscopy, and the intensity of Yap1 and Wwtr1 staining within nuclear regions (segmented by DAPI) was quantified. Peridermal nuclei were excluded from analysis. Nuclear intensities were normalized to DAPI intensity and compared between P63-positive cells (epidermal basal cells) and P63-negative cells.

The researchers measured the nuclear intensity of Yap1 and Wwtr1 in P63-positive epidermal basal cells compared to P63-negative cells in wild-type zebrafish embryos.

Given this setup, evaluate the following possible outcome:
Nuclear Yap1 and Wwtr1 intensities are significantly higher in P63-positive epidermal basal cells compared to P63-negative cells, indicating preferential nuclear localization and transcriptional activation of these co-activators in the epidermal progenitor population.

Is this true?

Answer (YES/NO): YES